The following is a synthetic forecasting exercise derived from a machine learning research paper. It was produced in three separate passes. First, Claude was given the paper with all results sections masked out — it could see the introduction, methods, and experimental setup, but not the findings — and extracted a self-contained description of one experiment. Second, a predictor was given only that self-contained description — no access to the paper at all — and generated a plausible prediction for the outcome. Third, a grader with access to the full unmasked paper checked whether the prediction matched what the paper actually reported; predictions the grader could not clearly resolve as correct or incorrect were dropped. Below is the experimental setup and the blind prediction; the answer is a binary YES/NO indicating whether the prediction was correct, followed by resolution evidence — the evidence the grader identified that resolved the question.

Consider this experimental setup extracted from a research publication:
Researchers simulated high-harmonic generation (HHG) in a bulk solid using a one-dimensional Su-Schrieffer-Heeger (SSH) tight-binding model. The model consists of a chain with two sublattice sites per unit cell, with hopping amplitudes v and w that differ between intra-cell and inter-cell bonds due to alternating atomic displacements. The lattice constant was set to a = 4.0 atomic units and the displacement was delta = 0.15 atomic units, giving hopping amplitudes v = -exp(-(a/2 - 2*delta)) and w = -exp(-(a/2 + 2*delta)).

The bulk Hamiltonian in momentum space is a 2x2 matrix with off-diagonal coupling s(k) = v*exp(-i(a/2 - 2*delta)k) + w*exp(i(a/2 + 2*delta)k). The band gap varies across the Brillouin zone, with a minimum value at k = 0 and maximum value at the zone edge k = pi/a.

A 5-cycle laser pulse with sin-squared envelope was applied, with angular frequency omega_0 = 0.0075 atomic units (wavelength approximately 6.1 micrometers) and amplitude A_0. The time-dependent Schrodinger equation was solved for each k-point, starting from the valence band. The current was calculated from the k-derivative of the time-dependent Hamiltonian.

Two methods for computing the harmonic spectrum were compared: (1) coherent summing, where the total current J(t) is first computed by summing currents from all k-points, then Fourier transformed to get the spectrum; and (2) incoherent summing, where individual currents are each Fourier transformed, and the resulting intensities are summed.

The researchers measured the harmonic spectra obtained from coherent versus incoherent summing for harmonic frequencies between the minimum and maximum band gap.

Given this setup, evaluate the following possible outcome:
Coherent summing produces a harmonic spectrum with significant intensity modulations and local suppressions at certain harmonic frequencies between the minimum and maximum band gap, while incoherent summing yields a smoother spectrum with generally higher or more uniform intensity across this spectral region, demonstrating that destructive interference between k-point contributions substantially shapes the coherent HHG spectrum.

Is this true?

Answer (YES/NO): YES